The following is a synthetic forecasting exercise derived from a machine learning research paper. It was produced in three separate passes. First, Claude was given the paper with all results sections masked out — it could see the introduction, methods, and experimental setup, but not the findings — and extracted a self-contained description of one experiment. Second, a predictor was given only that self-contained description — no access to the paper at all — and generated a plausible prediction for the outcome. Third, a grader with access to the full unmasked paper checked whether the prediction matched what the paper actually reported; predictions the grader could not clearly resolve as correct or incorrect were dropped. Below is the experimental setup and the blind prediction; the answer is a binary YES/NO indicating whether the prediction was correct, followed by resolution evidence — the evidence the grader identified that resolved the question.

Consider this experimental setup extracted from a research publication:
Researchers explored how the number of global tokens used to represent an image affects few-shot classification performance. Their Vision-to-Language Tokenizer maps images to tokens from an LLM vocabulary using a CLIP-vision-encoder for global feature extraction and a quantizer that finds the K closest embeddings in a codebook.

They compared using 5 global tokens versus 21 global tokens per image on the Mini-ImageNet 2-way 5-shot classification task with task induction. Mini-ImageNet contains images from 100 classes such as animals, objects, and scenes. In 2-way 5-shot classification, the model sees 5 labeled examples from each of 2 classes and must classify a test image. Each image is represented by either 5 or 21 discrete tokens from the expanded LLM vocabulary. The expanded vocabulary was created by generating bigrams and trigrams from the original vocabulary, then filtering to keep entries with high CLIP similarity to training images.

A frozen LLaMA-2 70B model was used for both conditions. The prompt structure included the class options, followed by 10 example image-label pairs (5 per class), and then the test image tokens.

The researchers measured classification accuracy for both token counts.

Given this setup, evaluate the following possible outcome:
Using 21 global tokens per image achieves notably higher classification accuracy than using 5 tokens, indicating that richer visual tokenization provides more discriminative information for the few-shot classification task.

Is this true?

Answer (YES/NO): NO